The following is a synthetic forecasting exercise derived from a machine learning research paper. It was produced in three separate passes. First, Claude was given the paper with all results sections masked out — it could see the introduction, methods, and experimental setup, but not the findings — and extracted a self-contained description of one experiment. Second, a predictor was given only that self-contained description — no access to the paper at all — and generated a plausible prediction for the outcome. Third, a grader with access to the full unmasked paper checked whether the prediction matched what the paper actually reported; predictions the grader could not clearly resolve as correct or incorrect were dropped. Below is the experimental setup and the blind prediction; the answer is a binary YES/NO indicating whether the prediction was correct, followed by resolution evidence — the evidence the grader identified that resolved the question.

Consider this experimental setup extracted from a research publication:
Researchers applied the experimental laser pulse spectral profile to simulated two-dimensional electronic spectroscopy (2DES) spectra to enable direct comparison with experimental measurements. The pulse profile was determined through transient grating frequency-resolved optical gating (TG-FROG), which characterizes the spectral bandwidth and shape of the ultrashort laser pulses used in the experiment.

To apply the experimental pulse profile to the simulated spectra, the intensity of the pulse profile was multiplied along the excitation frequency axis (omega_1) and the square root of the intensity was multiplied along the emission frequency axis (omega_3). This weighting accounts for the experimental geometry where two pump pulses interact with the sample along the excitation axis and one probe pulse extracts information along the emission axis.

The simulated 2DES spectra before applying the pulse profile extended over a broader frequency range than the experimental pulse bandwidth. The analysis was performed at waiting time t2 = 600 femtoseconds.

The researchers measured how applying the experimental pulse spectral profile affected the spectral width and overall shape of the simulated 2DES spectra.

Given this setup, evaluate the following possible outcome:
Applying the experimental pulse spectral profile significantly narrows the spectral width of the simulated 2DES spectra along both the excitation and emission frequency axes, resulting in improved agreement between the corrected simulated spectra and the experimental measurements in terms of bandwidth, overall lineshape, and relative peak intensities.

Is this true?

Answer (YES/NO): NO